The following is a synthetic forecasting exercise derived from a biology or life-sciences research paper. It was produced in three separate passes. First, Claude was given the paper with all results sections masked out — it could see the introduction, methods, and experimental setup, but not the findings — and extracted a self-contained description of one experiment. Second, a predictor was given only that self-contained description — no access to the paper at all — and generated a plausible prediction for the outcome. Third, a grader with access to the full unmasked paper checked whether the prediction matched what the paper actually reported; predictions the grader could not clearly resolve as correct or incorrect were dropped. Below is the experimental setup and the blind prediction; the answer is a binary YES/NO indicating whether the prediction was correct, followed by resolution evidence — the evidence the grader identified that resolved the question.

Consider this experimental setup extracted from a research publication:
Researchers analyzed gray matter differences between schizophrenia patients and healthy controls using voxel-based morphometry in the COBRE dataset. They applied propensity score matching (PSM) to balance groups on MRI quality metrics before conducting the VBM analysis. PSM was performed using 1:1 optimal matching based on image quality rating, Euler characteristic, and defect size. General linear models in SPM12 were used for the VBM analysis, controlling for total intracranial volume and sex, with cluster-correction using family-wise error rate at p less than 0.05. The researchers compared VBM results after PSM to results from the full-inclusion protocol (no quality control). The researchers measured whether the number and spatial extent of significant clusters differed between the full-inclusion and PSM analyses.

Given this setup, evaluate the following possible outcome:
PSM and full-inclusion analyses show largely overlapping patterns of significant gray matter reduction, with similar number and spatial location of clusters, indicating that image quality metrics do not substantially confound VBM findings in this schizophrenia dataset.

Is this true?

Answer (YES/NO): NO